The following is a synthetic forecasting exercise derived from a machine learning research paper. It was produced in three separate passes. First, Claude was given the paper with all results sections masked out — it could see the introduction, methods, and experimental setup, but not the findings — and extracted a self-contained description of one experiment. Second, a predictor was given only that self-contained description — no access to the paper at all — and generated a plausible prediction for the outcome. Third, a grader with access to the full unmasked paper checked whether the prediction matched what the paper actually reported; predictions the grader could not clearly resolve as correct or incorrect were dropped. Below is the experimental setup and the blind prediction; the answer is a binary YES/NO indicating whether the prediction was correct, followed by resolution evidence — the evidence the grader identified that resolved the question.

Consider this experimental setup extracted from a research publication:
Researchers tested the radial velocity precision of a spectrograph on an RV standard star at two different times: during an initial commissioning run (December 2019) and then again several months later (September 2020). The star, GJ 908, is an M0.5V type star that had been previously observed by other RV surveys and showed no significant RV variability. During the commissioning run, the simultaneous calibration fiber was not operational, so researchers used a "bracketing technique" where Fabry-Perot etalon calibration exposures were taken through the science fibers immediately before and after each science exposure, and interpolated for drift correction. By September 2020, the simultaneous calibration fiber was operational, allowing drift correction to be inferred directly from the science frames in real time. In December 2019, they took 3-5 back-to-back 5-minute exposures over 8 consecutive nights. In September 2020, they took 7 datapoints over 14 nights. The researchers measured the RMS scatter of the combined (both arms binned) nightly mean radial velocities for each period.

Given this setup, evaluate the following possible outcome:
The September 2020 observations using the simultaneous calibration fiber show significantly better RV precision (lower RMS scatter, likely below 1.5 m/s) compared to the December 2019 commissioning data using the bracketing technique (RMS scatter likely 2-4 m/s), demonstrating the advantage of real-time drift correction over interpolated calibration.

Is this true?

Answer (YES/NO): NO